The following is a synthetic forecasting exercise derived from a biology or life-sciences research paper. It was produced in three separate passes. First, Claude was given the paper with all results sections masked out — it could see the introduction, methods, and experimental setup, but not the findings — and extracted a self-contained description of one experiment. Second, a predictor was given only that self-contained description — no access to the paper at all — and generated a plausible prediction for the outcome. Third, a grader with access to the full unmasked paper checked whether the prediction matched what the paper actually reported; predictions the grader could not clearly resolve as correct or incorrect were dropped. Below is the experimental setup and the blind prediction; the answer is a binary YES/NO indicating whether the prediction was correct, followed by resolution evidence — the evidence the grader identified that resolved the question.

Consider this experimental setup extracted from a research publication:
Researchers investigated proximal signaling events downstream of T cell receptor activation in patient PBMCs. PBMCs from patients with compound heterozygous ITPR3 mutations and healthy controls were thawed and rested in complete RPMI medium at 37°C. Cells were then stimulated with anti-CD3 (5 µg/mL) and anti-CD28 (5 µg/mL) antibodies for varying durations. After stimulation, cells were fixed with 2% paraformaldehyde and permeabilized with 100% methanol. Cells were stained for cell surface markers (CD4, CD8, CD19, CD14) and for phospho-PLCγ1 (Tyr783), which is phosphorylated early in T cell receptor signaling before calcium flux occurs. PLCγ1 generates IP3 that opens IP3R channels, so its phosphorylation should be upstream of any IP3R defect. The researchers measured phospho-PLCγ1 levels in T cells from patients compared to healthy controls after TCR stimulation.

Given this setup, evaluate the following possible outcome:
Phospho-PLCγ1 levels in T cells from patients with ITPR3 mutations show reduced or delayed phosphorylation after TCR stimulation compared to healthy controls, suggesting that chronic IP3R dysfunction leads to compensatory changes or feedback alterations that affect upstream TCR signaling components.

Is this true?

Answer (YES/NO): YES